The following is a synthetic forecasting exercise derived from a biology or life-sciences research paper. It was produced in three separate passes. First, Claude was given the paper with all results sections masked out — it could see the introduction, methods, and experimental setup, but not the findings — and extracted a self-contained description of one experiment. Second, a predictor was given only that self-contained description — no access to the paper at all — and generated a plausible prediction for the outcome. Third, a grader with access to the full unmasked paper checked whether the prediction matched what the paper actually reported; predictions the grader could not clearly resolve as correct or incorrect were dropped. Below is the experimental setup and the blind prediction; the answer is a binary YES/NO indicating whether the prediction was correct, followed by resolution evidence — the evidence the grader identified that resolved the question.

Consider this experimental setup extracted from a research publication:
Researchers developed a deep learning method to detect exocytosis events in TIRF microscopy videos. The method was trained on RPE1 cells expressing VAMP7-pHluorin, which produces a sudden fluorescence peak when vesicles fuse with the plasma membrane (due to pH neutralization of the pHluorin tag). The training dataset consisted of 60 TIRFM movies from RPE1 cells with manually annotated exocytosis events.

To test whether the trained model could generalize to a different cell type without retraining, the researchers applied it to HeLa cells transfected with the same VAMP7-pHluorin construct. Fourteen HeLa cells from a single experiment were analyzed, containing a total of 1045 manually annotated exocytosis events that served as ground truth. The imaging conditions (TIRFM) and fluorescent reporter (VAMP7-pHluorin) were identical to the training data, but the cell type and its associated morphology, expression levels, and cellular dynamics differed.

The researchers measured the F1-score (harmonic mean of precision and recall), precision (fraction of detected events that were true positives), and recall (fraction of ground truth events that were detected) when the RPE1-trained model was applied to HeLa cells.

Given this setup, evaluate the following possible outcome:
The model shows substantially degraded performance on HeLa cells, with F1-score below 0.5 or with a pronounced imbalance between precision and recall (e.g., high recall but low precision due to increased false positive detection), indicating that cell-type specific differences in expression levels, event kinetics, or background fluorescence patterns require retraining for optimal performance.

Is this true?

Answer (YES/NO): NO